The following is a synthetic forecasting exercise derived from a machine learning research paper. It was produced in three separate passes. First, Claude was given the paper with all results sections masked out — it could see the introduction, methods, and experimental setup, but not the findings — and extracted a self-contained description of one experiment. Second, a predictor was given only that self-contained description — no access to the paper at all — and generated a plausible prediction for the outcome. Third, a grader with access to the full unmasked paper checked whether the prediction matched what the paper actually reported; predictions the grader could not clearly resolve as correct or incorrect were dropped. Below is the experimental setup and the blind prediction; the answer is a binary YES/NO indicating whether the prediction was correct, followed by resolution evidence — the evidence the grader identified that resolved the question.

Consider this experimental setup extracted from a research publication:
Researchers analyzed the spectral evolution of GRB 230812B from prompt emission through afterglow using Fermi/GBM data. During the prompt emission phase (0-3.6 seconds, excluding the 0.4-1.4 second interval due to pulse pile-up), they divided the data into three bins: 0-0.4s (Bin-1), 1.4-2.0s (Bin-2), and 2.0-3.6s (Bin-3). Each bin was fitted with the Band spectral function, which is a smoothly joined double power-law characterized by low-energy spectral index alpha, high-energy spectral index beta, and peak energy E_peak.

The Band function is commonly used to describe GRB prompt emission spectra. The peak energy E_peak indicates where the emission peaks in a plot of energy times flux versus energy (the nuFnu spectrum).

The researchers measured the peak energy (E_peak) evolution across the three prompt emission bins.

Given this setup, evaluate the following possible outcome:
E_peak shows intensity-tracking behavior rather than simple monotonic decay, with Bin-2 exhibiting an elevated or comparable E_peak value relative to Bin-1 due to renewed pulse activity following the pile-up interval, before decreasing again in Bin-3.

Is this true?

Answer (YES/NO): NO